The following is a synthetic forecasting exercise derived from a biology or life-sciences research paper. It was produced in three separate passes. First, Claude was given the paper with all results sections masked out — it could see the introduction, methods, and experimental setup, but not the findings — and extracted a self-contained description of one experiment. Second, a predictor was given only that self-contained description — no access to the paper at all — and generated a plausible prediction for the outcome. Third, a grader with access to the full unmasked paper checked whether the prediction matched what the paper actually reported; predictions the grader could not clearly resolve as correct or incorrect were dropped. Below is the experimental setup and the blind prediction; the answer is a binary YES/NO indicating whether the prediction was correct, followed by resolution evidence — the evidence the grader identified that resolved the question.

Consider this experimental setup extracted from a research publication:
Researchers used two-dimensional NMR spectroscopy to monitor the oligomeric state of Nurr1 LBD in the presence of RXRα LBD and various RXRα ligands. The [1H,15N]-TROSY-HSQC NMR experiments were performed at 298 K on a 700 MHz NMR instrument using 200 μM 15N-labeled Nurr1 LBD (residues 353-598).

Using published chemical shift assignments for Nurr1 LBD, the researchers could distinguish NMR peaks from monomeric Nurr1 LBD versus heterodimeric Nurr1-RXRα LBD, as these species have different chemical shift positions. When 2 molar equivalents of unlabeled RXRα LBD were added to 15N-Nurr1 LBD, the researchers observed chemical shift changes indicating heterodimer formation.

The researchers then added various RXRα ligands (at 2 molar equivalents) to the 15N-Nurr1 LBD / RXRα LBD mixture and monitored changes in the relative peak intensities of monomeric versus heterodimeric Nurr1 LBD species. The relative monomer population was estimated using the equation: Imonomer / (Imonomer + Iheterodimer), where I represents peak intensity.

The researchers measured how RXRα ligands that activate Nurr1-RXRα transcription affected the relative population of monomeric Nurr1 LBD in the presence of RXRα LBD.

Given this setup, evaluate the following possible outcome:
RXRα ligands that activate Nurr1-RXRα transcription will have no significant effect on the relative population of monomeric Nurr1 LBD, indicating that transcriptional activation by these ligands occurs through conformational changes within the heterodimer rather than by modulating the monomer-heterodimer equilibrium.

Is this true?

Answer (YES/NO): NO